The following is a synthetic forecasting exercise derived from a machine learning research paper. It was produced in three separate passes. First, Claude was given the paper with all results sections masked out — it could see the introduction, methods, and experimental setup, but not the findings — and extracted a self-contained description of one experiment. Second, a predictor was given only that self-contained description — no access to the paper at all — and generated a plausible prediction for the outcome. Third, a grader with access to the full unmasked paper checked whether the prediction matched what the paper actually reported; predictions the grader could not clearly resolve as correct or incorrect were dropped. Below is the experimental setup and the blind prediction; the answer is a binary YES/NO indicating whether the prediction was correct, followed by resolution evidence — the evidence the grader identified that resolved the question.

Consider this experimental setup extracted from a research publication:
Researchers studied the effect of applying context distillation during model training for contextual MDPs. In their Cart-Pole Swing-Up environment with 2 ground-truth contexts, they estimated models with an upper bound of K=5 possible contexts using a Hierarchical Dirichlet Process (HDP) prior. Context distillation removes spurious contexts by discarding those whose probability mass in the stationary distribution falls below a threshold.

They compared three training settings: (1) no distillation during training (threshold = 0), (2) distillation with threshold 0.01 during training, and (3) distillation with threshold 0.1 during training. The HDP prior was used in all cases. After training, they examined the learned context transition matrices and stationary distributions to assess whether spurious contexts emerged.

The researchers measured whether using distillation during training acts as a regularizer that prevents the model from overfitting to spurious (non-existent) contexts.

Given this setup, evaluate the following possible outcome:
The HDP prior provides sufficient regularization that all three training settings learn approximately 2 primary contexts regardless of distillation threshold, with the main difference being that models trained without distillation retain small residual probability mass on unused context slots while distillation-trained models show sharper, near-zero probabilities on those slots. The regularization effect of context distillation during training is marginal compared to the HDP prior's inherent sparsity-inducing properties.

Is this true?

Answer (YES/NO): NO